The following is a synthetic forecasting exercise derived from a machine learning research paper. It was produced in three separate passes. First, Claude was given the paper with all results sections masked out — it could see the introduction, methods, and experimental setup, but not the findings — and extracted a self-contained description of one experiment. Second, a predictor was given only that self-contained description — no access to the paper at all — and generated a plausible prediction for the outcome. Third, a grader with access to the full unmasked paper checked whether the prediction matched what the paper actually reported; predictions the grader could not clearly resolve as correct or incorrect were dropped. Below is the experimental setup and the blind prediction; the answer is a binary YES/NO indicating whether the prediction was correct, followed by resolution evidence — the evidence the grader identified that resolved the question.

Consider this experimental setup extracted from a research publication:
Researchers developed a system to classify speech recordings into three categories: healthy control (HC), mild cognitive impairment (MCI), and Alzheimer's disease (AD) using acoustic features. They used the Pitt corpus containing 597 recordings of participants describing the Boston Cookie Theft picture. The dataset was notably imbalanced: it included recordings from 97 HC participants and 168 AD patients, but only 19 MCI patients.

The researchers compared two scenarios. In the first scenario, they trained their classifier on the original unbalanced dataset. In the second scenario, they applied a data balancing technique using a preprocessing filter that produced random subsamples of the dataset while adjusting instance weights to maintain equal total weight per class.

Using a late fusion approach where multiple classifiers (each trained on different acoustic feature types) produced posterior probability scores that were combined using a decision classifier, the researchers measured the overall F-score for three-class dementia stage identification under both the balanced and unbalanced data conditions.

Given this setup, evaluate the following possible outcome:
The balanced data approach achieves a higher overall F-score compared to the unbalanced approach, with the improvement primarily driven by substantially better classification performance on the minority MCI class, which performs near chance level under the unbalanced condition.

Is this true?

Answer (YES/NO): NO